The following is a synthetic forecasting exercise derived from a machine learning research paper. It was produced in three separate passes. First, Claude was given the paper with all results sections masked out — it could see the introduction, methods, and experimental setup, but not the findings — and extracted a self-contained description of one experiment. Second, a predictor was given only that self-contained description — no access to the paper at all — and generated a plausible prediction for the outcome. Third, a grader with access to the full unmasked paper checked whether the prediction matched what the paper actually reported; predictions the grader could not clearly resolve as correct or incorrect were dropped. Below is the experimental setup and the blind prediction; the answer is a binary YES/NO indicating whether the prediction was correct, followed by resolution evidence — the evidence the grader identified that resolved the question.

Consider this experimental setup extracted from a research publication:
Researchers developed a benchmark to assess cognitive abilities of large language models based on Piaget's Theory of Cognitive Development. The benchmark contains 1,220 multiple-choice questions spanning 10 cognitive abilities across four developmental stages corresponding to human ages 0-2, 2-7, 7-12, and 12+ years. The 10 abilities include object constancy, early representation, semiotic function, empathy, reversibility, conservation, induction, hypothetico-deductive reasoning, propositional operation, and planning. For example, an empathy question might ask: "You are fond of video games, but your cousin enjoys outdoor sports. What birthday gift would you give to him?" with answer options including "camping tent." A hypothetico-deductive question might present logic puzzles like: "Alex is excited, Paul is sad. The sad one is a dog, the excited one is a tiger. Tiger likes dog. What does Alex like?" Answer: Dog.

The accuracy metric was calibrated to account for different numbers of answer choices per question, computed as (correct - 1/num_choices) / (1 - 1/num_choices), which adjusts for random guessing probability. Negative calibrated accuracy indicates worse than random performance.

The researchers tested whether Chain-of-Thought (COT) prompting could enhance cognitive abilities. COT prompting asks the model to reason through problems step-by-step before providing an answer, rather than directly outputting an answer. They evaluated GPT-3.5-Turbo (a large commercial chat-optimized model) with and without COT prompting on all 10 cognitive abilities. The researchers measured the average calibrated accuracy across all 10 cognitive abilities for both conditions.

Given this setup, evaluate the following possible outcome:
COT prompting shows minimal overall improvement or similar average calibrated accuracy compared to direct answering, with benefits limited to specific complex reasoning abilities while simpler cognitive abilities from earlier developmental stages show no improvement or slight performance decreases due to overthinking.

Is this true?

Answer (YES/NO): YES